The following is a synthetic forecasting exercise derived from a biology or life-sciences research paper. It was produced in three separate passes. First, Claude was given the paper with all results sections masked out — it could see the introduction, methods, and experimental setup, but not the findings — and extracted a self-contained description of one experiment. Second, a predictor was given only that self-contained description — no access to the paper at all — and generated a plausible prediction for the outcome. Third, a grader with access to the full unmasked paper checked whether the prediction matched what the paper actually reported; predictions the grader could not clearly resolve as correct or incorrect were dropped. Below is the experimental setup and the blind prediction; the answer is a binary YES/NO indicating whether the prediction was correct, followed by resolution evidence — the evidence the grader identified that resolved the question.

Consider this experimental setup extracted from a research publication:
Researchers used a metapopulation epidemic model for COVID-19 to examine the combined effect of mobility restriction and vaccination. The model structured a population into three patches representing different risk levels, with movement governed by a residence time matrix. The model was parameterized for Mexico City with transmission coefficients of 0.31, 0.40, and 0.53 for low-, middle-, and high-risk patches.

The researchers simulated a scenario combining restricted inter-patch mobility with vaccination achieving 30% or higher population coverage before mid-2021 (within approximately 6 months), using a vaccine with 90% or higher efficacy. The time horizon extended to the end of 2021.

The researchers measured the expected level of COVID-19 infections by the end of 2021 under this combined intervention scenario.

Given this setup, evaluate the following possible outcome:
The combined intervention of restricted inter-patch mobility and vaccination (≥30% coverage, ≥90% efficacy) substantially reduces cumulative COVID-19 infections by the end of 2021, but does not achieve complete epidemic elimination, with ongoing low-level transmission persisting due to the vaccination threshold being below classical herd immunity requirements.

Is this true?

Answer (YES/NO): NO